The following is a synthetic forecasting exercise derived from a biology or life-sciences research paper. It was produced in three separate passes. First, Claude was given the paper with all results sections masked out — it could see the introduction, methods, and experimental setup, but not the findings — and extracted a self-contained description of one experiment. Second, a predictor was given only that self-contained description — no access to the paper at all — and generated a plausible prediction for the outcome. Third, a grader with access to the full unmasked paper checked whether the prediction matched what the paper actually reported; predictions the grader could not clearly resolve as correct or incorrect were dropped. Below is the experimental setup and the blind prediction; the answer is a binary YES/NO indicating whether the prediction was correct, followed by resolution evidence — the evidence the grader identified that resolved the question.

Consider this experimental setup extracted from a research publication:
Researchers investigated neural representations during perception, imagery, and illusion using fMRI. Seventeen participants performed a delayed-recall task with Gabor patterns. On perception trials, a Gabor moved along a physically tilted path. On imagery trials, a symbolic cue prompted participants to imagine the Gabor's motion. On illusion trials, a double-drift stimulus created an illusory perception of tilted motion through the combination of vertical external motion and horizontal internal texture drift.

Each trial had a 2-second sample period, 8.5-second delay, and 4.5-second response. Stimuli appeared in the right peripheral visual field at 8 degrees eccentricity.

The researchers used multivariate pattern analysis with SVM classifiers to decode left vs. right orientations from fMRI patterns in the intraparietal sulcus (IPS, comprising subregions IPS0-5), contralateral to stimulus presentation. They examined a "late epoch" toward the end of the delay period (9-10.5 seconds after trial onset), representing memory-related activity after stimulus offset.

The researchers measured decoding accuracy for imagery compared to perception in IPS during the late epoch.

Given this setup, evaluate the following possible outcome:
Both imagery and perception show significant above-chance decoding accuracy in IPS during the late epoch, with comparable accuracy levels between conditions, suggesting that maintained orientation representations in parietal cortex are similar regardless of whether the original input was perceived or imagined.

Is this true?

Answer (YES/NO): YES